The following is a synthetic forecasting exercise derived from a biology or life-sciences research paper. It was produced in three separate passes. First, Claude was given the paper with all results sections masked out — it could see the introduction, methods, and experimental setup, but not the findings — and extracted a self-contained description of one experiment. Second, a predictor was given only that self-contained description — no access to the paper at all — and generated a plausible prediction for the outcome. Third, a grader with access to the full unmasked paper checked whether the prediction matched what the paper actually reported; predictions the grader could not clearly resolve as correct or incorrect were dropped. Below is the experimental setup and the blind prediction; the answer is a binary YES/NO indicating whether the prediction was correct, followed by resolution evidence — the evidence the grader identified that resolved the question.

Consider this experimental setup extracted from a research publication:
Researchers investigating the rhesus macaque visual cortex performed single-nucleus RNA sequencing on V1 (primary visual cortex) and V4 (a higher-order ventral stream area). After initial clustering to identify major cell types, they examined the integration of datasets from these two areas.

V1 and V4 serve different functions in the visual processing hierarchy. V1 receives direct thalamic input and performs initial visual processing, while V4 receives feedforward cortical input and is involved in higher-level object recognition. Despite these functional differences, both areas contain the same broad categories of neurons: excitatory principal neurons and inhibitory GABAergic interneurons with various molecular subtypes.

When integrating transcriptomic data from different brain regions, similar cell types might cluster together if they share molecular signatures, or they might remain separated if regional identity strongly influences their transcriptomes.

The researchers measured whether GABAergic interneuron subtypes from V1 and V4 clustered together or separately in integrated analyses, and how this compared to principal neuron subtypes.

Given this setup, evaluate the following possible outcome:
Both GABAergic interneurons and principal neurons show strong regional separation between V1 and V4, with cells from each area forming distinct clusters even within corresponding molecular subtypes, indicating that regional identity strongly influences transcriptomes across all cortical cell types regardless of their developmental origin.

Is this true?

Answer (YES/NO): NO